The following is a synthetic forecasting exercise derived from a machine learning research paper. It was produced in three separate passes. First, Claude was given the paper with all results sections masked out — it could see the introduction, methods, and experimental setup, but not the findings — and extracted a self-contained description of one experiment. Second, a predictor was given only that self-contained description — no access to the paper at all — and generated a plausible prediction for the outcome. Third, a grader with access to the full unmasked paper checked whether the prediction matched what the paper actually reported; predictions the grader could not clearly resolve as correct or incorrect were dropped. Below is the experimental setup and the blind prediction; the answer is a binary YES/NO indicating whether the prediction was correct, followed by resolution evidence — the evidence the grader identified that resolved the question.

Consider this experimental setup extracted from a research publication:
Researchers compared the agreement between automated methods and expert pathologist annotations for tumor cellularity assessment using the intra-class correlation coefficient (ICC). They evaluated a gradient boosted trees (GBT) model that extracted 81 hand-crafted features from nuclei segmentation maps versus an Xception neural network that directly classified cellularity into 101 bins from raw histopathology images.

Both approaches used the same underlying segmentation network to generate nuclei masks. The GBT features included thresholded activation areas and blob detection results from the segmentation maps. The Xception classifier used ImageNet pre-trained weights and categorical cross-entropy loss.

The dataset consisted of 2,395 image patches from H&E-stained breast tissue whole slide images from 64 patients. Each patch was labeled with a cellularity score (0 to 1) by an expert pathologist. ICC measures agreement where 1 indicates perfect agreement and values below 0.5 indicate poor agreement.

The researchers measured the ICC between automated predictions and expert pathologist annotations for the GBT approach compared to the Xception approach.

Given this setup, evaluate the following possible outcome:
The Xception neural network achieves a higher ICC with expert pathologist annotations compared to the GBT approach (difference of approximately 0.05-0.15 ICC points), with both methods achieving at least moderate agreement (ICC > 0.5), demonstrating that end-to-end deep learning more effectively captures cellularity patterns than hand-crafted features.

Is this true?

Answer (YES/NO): YES